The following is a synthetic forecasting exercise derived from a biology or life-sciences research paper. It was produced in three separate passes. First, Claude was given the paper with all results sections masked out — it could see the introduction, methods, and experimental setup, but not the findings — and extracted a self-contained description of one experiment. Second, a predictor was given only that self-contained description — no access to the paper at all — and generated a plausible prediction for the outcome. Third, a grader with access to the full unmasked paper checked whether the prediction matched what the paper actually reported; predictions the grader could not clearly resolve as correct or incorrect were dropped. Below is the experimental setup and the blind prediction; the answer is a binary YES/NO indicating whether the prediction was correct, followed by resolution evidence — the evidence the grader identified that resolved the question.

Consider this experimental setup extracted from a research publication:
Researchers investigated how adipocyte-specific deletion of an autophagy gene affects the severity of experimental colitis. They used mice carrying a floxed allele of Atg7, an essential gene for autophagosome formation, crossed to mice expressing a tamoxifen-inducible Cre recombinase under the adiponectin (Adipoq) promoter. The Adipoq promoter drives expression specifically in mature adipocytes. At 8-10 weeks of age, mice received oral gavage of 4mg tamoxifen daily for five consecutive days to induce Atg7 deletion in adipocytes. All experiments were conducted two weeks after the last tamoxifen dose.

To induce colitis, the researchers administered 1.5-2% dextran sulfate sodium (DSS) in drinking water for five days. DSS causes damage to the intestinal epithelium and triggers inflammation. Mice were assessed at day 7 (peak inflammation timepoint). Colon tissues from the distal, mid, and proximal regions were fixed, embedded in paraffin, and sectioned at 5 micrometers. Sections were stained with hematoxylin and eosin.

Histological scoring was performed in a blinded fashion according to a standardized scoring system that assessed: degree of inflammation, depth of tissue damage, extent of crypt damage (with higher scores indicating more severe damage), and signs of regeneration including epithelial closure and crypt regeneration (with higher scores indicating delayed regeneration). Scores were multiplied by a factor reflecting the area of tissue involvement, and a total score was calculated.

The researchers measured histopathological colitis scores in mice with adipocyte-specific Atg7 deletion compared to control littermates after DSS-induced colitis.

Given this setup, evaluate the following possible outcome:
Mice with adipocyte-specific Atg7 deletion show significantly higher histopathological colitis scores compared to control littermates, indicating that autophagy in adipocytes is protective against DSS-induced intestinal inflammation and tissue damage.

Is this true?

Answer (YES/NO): YES